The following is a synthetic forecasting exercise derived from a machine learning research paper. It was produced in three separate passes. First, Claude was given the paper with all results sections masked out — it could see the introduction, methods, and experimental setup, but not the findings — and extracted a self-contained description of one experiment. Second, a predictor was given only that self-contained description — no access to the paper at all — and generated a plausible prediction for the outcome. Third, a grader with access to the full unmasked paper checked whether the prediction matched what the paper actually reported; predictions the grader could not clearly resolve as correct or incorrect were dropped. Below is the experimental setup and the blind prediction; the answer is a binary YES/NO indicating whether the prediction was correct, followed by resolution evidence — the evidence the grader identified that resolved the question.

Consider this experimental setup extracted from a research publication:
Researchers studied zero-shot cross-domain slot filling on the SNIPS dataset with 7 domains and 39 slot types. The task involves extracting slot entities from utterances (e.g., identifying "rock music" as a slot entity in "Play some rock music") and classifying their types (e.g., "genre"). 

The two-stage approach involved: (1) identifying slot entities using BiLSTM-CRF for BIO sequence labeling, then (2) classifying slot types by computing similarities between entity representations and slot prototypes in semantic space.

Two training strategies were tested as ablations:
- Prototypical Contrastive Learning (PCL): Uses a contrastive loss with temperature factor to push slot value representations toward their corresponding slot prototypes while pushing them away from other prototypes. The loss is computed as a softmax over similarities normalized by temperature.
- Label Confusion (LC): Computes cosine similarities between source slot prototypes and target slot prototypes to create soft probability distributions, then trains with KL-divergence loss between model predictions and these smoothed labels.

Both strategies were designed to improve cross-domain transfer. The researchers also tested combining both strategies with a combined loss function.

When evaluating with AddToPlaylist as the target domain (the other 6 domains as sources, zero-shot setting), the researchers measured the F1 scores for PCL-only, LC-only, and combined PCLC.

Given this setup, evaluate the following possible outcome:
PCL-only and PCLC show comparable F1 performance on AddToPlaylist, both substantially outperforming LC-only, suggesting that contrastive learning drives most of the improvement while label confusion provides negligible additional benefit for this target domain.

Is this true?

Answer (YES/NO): NO